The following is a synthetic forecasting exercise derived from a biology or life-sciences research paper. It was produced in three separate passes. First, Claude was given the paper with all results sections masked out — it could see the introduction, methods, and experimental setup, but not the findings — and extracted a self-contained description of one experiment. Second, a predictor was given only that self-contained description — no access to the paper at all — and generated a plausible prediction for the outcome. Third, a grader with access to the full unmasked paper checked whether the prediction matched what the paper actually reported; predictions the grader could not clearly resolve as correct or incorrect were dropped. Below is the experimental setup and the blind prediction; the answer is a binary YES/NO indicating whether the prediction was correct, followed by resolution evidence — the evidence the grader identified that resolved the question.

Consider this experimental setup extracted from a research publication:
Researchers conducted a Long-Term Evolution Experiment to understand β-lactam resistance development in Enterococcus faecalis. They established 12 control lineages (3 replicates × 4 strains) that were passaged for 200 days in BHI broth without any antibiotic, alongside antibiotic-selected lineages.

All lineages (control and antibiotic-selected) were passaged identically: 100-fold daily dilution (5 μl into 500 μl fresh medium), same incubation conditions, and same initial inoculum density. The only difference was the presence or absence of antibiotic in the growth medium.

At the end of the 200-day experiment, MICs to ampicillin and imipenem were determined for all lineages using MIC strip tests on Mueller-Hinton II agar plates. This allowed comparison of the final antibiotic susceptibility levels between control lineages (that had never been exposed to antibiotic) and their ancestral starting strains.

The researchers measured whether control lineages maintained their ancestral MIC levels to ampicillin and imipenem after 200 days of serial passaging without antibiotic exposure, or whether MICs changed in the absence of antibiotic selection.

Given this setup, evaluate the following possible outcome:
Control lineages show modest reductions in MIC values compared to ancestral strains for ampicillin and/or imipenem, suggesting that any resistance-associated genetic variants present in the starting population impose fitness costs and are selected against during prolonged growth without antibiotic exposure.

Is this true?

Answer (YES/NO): NO